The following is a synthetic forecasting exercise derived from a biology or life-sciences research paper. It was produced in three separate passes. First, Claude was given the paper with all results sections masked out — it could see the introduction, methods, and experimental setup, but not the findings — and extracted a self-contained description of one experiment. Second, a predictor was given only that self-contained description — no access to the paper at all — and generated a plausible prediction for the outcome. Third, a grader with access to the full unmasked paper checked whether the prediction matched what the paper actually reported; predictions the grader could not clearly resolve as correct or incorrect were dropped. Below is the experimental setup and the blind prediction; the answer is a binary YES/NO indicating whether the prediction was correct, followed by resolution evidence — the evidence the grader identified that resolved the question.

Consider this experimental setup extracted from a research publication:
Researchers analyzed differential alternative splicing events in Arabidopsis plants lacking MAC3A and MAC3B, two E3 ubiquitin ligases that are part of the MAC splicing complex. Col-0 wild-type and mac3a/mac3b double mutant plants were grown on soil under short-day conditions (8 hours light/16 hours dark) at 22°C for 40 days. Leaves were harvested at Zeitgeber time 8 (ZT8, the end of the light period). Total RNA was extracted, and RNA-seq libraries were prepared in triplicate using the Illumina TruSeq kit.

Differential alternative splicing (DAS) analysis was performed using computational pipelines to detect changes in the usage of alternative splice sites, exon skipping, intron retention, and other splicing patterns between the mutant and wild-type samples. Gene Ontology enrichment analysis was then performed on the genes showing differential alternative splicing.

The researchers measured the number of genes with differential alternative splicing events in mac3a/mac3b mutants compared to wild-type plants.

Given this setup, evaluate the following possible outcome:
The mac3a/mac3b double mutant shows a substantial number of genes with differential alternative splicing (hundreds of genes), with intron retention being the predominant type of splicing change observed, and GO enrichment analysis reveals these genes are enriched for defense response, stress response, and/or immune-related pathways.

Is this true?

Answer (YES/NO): NO